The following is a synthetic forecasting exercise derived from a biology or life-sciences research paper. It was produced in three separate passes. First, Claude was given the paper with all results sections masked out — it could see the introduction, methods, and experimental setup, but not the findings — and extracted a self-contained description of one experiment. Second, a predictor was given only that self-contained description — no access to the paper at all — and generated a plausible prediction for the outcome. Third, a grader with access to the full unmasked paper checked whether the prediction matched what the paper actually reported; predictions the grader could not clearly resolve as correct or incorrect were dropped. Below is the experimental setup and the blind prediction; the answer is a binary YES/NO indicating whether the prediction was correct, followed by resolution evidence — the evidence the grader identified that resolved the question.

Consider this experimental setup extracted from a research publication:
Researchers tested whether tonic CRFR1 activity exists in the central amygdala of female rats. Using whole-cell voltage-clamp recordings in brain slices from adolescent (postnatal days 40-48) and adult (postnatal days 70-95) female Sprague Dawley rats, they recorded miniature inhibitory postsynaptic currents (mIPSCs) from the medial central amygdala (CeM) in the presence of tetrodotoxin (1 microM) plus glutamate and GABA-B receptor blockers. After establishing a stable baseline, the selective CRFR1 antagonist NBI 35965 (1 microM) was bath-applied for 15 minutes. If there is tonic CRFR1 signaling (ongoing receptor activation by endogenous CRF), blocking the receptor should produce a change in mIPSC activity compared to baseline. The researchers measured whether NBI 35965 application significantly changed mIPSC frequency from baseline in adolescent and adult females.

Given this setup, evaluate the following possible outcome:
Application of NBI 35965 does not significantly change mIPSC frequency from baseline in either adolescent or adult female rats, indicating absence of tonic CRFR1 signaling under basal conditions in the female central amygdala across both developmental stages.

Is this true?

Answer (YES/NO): YES